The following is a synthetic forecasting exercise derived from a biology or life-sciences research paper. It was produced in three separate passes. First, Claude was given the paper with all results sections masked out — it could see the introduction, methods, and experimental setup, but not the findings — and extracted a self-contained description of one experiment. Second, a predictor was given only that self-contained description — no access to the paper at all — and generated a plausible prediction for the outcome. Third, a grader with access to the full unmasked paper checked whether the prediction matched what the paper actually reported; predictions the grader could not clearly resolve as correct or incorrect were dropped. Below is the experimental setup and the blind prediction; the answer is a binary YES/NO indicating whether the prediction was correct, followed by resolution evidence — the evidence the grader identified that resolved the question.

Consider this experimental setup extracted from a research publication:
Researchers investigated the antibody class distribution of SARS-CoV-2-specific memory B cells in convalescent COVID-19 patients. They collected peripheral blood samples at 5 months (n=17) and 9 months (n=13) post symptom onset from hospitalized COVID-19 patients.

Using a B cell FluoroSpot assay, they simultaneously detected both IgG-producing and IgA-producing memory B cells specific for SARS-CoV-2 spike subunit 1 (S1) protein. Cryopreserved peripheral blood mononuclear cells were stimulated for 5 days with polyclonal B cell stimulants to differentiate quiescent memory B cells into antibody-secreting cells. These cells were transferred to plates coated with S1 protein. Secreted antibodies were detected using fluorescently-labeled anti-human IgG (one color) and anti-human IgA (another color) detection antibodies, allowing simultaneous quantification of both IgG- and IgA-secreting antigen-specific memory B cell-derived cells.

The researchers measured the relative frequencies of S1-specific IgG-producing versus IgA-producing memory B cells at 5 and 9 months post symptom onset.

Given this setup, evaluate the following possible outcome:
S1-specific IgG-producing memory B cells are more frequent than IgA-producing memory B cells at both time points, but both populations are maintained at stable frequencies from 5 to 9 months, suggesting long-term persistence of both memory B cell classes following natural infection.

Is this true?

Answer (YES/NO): NO